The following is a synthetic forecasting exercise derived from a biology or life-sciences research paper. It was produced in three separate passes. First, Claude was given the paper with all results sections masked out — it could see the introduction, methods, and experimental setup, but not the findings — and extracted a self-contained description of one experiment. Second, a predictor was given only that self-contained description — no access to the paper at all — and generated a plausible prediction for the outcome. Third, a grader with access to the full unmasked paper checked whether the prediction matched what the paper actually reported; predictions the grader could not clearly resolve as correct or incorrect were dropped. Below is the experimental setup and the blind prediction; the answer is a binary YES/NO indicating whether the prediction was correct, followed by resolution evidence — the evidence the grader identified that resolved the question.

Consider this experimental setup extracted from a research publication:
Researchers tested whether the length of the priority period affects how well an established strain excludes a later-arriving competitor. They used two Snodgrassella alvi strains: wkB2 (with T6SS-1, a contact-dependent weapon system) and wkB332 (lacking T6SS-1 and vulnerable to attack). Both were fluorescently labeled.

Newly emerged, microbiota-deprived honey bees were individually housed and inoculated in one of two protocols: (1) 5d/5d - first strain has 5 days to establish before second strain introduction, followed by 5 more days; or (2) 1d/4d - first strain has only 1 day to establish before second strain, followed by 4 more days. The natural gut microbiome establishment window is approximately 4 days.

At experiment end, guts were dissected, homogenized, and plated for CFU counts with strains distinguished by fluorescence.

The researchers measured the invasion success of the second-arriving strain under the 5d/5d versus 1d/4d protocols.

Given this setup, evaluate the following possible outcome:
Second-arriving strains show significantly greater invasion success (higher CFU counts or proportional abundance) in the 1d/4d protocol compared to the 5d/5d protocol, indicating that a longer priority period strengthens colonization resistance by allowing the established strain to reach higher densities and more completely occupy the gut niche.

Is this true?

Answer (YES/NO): YES